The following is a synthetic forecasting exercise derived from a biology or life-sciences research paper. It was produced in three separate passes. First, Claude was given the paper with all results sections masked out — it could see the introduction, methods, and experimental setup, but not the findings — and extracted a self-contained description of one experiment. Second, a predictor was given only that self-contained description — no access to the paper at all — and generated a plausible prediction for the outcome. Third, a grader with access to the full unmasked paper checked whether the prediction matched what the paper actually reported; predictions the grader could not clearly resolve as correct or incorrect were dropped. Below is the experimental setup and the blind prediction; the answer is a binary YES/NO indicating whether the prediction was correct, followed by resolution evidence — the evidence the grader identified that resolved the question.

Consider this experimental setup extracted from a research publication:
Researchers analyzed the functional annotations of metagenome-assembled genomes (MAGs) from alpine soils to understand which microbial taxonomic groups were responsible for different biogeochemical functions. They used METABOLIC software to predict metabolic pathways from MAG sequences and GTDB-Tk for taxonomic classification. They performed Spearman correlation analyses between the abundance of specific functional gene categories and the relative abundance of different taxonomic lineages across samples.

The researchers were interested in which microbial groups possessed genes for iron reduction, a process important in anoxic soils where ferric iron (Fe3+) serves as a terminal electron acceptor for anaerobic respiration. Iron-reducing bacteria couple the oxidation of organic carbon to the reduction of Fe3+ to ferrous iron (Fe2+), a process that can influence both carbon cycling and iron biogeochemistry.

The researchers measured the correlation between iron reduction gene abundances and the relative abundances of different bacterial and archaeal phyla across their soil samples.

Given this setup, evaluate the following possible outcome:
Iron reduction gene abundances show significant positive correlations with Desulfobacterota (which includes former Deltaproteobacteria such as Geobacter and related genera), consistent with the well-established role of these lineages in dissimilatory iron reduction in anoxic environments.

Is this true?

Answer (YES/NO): NO